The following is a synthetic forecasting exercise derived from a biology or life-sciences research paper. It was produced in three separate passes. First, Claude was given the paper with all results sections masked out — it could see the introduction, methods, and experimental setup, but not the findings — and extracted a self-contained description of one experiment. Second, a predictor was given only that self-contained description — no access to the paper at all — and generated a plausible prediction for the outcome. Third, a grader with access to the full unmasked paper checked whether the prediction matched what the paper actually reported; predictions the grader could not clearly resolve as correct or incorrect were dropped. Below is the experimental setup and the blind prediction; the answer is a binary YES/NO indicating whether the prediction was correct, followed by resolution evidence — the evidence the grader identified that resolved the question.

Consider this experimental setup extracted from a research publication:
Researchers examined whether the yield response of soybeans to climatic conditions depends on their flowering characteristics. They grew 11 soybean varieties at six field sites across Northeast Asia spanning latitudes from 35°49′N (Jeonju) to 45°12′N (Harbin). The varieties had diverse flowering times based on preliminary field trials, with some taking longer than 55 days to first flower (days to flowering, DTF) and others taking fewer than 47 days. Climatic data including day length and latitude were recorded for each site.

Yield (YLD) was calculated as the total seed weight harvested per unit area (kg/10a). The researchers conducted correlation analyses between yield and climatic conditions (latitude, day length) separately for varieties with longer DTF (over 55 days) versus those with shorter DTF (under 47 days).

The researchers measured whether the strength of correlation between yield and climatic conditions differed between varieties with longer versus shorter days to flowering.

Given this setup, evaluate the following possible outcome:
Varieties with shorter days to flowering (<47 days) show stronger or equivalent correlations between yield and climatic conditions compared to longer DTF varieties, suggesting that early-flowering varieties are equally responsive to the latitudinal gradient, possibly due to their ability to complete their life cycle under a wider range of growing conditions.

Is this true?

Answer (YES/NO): NO